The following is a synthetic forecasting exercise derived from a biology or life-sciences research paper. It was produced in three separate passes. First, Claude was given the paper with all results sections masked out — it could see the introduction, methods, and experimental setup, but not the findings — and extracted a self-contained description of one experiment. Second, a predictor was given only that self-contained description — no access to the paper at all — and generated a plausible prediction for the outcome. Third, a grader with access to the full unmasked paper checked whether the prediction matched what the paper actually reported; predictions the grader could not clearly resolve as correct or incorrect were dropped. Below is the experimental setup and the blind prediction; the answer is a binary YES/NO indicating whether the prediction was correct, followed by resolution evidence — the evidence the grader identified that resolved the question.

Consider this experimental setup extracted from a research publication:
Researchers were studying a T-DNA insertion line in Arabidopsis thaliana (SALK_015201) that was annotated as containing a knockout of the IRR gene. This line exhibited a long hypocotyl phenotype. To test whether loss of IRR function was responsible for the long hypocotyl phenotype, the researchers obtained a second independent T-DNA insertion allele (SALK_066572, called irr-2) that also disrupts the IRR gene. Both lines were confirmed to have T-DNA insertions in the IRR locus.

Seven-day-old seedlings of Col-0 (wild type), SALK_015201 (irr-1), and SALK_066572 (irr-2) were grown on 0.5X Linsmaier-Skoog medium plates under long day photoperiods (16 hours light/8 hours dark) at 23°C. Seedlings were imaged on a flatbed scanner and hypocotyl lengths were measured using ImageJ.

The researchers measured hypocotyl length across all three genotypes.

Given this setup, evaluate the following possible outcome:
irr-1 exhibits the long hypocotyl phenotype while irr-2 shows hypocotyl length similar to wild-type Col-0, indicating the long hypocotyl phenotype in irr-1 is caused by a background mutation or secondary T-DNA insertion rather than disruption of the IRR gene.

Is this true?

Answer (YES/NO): YES